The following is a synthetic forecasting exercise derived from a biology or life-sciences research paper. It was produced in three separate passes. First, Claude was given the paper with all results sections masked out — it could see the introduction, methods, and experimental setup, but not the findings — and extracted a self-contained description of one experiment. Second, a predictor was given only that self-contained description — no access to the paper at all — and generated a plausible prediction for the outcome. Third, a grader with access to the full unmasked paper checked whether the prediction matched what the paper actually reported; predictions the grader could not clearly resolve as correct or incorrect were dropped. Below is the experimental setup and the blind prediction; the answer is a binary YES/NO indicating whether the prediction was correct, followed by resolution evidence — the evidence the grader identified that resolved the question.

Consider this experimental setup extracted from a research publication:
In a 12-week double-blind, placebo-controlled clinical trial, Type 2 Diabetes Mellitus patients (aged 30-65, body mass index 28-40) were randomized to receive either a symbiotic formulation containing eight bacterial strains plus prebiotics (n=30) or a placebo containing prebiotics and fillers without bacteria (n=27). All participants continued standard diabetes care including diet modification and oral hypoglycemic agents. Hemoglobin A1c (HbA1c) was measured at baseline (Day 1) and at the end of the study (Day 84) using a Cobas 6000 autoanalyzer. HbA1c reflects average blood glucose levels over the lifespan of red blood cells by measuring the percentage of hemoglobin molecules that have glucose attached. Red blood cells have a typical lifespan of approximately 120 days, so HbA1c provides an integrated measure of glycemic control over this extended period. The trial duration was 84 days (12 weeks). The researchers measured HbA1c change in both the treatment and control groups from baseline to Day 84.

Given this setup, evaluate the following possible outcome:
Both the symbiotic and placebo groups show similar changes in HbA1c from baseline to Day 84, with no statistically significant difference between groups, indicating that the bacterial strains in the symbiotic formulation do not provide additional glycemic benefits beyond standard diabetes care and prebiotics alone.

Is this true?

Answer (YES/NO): YES